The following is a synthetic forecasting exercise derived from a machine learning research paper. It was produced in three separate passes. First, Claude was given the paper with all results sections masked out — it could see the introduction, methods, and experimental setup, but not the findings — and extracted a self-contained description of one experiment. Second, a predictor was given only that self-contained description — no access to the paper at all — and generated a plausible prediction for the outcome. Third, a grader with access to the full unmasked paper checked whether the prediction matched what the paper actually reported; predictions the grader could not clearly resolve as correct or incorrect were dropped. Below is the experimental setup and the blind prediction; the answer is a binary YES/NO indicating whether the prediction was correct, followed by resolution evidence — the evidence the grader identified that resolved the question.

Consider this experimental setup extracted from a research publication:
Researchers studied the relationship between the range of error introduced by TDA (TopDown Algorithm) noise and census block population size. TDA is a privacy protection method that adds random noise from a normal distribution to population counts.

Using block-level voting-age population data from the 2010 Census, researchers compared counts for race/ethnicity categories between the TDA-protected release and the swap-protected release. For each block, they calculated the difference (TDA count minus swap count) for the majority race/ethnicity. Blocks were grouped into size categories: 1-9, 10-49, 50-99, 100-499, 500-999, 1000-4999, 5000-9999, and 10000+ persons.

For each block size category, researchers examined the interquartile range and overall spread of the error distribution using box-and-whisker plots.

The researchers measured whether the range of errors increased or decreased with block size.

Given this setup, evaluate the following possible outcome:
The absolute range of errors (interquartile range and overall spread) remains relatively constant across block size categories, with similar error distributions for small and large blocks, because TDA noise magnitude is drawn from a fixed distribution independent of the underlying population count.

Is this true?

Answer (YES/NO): NO